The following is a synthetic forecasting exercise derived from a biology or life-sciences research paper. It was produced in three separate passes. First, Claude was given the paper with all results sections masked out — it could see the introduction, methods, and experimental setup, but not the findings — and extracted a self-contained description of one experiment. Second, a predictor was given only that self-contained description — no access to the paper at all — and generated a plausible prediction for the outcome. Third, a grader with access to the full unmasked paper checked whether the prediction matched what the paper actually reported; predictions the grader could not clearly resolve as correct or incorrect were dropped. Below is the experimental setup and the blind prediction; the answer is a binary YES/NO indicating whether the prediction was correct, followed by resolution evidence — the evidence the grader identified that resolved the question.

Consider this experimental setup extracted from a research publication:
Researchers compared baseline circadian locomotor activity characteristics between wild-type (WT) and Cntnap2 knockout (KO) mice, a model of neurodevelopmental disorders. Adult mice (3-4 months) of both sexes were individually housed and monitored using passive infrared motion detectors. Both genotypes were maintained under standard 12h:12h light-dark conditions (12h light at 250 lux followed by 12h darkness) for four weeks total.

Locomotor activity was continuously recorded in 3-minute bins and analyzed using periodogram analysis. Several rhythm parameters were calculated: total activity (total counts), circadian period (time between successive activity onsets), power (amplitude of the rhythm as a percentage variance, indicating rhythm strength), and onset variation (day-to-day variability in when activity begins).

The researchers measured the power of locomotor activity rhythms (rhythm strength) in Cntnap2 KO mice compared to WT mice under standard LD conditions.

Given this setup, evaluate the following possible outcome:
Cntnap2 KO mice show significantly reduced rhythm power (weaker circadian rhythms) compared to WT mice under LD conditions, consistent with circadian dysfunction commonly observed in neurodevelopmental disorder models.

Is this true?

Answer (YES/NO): YES